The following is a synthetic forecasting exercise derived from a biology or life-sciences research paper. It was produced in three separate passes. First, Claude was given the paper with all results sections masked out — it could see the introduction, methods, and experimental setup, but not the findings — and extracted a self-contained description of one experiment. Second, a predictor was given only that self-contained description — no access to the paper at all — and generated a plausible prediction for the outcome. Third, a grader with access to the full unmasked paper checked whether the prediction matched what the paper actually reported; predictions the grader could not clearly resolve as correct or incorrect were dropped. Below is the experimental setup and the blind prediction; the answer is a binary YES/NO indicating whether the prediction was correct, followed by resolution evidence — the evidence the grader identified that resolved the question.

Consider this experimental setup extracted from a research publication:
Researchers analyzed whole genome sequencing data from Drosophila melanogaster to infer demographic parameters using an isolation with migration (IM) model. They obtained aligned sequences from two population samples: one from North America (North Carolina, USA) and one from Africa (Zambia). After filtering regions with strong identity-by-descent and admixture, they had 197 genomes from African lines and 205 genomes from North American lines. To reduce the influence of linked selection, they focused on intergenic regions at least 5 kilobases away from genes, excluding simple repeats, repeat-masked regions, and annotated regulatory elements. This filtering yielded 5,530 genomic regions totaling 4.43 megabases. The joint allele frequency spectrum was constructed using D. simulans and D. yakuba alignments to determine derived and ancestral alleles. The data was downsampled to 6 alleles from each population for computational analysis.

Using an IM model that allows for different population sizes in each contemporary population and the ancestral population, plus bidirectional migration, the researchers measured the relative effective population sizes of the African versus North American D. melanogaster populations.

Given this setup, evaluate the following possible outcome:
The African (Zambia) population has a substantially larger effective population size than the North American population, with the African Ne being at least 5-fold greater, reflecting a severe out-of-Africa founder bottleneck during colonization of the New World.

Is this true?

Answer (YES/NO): YES